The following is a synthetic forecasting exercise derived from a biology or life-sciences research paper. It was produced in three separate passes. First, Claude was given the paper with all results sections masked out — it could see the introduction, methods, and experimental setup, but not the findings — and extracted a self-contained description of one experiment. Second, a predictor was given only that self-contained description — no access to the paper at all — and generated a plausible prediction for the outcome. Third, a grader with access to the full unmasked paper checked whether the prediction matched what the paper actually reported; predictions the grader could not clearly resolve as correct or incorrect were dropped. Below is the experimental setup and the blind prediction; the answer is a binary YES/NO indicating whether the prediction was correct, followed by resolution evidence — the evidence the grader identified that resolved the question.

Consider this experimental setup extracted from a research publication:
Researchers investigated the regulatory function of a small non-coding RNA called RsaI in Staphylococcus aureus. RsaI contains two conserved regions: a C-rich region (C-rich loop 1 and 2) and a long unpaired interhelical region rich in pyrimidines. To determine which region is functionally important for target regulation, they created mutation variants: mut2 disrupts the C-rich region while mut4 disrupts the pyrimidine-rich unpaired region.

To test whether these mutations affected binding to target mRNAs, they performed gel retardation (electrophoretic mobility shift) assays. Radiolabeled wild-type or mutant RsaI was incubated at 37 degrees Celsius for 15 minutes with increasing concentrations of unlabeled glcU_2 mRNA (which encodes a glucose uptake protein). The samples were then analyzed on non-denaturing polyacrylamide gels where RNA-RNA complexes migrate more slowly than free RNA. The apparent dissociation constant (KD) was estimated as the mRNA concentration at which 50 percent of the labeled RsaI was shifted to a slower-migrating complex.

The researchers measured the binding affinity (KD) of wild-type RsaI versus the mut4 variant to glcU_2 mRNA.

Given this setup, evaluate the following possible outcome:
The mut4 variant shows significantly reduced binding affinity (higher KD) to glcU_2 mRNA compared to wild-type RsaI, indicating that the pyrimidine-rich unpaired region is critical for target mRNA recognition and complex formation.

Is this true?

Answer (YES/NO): YES